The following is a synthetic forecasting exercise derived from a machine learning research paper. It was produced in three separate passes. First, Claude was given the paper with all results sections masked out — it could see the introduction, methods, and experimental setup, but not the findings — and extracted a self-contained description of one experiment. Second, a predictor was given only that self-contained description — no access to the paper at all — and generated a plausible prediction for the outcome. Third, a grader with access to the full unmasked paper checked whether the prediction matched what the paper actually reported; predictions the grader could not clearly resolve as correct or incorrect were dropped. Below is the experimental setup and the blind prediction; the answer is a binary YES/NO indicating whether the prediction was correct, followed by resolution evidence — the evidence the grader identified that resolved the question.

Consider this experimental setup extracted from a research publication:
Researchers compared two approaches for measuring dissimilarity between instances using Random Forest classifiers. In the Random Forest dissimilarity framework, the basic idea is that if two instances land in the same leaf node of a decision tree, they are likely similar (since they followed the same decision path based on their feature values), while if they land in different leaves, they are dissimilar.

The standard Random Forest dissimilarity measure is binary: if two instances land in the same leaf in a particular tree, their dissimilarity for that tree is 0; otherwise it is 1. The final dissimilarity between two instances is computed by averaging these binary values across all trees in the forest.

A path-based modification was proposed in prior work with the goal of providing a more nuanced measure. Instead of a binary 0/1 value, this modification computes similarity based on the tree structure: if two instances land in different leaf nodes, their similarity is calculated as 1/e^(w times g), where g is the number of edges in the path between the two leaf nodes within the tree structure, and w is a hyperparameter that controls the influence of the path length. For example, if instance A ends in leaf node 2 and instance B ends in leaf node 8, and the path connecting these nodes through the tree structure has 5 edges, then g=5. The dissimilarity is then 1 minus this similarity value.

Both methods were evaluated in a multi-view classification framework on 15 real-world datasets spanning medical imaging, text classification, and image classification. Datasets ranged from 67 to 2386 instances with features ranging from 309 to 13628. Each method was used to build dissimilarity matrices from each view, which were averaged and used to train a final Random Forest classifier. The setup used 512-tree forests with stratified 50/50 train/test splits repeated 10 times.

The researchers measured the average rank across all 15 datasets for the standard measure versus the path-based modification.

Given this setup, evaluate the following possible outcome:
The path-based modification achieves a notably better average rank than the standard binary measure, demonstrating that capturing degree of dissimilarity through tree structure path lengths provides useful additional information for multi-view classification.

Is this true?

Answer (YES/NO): NO